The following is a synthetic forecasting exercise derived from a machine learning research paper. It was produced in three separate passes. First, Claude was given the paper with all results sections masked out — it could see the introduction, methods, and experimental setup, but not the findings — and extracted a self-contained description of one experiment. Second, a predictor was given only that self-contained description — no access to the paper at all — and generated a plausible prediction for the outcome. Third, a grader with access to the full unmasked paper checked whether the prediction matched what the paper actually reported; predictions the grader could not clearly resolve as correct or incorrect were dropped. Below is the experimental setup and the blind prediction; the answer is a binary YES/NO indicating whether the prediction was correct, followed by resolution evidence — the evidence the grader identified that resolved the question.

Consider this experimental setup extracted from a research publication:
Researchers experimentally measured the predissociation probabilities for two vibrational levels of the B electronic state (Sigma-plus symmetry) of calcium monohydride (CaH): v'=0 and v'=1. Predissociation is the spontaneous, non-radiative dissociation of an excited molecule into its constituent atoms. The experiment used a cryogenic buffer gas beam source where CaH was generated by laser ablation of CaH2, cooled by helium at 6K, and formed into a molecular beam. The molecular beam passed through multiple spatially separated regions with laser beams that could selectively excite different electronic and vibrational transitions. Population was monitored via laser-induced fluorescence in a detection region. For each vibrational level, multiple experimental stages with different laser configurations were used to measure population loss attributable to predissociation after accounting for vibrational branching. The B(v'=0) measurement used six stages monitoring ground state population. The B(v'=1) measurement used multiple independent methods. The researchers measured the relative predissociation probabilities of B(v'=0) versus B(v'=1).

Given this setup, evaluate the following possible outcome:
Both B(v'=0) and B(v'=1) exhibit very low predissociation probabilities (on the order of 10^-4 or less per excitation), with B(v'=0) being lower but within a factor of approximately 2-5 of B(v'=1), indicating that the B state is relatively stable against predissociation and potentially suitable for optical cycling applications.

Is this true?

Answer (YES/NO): NO